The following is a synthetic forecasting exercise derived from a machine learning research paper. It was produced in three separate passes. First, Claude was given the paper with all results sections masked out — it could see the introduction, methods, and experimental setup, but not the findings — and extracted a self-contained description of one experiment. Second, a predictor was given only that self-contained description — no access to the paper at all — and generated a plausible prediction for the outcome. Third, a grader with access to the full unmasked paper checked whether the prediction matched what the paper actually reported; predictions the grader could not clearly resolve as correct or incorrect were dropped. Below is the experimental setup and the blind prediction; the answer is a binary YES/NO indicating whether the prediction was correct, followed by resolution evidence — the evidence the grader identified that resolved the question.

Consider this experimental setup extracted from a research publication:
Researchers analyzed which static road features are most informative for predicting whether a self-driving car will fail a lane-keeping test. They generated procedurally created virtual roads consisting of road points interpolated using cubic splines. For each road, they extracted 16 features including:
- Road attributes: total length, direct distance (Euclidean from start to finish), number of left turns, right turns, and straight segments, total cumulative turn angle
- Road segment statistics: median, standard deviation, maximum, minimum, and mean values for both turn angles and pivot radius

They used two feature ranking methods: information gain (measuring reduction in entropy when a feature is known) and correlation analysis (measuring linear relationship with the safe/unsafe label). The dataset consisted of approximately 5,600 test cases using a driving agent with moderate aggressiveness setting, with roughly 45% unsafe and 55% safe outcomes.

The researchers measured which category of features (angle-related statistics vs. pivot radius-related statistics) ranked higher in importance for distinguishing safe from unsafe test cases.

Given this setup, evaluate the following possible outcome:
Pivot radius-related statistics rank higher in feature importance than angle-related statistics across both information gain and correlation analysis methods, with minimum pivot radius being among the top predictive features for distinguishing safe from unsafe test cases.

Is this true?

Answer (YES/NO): YES